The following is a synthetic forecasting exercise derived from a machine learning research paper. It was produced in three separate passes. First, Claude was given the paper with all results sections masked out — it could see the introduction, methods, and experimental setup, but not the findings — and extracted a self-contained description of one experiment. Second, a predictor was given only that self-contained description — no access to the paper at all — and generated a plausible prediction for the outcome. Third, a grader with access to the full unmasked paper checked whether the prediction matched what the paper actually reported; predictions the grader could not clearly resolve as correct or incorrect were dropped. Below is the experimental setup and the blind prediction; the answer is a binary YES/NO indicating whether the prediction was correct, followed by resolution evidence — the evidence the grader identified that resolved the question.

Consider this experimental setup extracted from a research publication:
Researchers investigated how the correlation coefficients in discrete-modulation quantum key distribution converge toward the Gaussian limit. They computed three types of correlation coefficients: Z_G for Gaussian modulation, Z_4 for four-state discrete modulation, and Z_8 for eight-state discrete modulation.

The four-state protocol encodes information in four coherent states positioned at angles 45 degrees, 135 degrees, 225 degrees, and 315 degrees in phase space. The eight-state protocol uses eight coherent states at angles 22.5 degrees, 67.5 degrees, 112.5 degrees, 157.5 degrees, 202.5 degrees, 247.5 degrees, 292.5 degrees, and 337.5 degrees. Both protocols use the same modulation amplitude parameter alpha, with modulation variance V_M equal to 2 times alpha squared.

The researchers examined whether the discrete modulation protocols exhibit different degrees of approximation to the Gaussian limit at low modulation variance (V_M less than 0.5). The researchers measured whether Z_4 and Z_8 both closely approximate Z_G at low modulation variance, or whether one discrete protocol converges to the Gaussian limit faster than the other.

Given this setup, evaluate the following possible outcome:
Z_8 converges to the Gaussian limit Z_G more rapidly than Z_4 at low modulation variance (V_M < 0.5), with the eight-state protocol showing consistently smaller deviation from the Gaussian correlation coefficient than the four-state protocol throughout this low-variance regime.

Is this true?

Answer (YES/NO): NO